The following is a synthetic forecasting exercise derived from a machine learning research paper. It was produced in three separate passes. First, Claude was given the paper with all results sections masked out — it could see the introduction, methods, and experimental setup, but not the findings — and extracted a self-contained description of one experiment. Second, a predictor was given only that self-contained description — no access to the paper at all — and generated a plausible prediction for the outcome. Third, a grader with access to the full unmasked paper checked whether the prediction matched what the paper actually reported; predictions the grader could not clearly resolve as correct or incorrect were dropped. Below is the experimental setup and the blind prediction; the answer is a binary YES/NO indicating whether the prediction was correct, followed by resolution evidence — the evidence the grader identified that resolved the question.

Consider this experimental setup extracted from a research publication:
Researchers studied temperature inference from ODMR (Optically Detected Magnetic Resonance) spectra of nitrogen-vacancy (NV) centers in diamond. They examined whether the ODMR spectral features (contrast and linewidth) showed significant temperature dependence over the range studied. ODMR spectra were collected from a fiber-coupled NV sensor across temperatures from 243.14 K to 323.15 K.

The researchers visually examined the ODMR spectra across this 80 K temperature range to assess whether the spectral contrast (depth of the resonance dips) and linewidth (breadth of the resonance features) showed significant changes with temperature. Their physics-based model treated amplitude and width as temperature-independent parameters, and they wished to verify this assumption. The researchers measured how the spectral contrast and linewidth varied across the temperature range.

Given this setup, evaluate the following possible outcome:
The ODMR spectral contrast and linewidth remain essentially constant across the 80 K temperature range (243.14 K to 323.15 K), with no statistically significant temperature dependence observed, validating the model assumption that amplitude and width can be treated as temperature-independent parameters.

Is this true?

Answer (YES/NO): YES